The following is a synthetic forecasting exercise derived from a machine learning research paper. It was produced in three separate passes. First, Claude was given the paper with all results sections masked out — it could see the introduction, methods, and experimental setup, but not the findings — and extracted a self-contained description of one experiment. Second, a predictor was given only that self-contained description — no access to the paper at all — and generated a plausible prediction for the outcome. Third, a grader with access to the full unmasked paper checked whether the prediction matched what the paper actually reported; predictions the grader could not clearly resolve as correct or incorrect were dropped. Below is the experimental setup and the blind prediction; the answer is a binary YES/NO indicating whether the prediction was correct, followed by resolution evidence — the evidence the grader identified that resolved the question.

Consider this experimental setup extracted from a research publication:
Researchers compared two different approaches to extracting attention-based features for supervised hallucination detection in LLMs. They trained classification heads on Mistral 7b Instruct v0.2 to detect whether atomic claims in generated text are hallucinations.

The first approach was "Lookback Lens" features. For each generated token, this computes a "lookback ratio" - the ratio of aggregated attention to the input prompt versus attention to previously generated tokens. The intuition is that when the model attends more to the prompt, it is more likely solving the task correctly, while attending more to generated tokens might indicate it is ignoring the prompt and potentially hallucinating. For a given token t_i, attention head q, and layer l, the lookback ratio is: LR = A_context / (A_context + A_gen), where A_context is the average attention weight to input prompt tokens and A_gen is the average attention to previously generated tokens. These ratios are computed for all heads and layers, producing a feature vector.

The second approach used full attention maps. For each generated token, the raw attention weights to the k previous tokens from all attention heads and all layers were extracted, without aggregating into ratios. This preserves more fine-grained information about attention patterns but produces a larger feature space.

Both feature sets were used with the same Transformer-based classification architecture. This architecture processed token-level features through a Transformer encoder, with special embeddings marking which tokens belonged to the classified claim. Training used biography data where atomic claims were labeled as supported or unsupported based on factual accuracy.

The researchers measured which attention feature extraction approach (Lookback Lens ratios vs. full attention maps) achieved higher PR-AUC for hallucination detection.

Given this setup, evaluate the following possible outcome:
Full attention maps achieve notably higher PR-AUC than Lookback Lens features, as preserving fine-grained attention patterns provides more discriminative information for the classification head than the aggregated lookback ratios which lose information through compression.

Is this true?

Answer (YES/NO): YES